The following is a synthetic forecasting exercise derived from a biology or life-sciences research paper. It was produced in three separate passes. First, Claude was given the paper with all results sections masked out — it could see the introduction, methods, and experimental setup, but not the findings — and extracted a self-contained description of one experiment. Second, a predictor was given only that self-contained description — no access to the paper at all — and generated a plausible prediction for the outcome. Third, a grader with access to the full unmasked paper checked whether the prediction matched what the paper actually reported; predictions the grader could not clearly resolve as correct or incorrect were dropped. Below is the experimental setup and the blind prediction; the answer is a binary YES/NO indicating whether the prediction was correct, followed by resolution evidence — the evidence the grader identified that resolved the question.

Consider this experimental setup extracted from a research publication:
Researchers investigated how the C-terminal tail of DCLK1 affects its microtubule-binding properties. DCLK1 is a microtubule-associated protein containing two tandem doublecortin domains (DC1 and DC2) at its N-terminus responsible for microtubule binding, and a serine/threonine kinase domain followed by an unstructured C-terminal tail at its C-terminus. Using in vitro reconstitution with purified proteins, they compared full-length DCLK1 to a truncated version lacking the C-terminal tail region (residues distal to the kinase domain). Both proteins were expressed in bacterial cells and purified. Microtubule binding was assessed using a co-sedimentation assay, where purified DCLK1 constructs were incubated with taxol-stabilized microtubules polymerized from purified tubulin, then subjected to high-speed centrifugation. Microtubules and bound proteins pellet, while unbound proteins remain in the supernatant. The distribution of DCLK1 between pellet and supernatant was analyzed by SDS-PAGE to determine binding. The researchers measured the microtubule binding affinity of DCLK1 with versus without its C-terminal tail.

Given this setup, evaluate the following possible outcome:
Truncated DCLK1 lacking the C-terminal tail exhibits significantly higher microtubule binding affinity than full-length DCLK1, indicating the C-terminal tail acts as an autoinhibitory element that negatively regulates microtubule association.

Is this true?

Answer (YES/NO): NO